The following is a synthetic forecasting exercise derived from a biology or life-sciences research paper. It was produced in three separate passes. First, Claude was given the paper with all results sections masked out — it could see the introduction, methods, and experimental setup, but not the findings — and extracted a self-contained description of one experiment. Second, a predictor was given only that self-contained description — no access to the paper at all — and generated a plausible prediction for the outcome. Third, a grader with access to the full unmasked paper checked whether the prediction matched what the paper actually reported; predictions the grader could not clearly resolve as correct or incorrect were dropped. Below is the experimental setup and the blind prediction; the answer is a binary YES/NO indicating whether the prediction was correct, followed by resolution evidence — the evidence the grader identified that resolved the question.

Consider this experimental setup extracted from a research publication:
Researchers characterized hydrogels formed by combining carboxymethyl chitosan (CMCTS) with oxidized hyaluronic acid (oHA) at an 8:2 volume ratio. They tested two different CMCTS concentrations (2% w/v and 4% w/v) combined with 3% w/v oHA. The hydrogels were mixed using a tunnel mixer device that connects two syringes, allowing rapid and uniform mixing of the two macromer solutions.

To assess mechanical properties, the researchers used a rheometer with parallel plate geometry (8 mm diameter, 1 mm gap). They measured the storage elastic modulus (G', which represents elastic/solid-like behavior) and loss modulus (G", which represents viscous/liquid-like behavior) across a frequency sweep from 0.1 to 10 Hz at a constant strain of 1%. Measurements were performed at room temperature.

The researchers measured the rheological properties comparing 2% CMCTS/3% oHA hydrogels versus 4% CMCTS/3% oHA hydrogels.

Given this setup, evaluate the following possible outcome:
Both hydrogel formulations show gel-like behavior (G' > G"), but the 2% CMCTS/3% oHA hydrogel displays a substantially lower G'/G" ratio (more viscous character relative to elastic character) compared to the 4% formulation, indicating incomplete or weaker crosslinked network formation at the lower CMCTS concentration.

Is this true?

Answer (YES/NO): NO